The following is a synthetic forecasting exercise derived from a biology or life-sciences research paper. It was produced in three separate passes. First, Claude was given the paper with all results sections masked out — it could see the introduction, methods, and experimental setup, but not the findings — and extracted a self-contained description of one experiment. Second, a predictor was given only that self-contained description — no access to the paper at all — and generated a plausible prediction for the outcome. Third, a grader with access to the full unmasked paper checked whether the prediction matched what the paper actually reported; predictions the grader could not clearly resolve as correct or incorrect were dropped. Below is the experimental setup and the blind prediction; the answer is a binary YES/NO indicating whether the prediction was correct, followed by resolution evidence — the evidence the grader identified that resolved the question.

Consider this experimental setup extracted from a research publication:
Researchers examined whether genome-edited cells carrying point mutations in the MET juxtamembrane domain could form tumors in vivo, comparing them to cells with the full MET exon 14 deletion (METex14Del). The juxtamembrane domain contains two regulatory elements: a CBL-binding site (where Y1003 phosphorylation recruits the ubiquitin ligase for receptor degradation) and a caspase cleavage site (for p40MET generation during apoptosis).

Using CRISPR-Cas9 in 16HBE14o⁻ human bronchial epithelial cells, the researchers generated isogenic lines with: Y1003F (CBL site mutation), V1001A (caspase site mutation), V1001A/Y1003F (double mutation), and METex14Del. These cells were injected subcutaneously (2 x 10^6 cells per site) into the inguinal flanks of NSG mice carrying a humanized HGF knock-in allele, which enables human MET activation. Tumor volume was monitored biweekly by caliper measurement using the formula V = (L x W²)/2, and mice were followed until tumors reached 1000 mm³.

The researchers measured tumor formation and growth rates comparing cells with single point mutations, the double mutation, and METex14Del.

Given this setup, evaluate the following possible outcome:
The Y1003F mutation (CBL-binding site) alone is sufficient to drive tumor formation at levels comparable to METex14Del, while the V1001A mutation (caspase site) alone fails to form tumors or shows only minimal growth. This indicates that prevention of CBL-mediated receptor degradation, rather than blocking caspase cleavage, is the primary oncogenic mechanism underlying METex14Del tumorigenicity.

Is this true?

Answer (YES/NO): NO